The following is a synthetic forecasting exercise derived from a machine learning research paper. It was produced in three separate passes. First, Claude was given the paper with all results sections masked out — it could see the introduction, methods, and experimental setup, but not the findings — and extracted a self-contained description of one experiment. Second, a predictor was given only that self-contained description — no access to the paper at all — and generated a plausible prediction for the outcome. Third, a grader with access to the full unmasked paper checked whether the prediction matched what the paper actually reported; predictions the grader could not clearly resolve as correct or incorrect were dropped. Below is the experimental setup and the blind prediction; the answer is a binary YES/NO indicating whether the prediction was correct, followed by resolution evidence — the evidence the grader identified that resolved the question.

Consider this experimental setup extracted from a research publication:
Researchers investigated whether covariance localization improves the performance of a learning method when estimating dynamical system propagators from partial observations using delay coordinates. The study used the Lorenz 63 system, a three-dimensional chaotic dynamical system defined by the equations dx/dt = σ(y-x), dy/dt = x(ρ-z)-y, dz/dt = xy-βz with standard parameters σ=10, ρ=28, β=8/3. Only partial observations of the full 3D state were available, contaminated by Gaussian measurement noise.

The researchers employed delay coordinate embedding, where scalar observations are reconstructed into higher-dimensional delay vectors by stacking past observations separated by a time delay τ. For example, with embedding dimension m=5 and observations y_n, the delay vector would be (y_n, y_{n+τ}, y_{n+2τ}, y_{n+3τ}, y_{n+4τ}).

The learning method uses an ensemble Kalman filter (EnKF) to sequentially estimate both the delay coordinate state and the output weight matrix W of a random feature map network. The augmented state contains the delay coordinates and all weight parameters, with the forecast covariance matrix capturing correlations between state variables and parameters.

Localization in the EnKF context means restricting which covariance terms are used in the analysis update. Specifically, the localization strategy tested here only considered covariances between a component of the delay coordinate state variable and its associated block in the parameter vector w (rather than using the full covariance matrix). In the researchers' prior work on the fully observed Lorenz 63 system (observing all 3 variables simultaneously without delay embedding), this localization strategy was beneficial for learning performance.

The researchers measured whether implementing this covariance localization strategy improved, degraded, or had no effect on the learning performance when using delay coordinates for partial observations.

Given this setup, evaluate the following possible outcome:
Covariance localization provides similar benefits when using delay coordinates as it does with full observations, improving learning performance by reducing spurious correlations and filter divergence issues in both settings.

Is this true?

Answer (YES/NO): NO